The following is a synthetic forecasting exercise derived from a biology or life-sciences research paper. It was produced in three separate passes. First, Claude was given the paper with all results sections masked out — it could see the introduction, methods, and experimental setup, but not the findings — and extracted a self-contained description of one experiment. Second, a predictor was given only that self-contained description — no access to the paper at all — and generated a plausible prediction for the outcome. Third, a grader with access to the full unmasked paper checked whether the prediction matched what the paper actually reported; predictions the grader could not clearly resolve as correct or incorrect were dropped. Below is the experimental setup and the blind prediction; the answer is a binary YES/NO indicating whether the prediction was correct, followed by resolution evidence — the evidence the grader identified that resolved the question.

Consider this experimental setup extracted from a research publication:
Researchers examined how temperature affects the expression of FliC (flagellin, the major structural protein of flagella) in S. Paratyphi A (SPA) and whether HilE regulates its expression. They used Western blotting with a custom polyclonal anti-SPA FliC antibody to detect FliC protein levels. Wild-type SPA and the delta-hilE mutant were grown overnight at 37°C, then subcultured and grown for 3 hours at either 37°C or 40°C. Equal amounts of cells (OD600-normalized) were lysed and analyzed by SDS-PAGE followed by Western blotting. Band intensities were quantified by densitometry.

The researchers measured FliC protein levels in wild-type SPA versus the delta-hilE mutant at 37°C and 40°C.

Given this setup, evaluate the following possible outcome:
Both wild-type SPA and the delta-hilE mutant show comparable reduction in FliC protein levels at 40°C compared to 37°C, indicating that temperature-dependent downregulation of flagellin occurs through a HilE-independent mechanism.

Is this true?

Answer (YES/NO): NO